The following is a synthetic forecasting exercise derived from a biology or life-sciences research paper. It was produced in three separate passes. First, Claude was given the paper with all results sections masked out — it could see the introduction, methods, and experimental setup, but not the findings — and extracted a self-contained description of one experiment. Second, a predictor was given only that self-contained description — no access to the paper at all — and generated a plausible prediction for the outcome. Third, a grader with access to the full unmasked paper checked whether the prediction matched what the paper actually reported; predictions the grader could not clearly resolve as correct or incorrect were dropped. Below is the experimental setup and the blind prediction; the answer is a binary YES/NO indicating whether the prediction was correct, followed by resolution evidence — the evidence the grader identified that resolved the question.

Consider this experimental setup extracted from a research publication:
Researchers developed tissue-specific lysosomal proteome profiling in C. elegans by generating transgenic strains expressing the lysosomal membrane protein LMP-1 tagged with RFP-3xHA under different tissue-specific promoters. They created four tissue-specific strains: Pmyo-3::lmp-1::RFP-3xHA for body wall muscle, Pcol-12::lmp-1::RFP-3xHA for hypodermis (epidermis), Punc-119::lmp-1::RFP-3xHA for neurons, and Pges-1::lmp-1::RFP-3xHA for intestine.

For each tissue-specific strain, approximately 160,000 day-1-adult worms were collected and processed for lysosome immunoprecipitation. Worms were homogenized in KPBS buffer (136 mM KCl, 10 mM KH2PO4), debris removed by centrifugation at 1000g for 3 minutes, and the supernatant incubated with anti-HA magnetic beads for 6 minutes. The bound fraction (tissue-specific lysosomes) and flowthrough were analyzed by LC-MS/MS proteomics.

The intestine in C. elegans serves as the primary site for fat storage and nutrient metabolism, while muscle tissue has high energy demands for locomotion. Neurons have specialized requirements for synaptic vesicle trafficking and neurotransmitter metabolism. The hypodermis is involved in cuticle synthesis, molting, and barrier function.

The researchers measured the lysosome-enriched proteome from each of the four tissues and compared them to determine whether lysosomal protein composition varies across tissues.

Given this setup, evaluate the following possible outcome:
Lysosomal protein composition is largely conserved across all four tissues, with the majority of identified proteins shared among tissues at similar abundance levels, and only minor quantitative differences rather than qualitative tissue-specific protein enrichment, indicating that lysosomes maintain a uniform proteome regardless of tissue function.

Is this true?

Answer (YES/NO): NO